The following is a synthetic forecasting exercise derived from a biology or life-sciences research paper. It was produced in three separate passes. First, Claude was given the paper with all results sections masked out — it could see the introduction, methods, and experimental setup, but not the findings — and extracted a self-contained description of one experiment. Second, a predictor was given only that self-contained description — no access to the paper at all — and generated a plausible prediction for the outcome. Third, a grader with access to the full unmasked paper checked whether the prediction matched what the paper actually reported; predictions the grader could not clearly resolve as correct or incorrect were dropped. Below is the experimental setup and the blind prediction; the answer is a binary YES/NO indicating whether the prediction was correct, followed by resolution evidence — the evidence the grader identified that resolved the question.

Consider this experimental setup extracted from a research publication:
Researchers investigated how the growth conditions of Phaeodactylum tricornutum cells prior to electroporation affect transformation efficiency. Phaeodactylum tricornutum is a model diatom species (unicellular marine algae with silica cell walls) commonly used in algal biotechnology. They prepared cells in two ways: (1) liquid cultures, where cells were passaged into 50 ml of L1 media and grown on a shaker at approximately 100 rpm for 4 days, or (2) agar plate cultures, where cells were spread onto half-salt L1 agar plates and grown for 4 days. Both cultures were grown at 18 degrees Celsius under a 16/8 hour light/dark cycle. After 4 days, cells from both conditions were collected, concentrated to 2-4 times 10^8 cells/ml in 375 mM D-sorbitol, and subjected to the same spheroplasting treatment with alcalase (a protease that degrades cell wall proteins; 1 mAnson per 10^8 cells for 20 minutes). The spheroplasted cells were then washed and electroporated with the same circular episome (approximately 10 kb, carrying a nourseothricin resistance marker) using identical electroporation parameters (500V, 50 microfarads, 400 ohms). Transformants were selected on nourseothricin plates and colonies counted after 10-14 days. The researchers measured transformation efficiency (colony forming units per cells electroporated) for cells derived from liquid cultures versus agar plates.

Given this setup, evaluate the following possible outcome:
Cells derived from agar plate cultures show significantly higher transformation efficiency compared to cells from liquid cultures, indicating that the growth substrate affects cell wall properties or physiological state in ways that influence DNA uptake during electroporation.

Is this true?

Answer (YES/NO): YES